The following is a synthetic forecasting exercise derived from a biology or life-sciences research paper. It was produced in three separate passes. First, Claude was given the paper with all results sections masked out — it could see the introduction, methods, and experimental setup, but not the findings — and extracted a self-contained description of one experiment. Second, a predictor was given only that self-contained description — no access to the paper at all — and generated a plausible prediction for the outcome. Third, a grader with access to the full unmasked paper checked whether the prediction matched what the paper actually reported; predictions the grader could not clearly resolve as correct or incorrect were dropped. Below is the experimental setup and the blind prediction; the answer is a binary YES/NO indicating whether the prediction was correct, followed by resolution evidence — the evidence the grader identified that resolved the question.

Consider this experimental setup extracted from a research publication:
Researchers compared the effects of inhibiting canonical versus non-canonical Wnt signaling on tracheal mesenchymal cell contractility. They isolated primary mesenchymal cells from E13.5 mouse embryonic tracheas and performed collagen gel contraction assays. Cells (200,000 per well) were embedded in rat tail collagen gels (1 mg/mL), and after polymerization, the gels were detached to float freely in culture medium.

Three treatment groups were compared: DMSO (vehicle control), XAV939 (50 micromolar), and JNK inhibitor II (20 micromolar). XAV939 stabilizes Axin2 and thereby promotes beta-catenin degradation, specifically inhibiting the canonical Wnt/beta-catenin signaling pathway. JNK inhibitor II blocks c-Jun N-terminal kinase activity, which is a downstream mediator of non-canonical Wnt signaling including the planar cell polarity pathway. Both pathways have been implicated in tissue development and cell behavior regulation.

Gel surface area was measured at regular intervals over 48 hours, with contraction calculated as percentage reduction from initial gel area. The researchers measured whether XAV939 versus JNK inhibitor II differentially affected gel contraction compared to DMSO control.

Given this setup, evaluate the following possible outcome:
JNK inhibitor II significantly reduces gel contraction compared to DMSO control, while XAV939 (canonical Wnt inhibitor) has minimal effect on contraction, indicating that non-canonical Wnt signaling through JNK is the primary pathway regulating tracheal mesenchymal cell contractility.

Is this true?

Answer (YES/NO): NO